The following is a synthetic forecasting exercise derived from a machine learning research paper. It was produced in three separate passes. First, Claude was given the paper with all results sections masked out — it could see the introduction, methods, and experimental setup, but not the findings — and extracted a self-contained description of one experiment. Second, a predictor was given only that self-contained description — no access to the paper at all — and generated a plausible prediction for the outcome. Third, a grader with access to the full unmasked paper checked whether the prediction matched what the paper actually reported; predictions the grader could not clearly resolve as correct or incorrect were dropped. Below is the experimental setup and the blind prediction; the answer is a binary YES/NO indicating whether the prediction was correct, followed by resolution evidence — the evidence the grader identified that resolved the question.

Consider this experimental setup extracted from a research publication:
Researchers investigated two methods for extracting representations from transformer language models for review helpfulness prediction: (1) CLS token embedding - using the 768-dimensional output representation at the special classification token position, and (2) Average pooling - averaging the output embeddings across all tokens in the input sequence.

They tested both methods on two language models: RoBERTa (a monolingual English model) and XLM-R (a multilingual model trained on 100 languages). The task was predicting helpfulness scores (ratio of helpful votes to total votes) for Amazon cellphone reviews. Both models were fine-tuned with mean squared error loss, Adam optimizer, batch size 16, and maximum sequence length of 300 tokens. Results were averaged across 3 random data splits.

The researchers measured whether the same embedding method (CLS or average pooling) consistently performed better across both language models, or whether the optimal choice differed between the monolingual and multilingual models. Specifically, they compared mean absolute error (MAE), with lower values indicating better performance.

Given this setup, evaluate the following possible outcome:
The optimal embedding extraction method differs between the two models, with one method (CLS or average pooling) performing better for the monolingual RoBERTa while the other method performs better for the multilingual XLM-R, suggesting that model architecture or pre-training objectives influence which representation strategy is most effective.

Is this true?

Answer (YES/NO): NO